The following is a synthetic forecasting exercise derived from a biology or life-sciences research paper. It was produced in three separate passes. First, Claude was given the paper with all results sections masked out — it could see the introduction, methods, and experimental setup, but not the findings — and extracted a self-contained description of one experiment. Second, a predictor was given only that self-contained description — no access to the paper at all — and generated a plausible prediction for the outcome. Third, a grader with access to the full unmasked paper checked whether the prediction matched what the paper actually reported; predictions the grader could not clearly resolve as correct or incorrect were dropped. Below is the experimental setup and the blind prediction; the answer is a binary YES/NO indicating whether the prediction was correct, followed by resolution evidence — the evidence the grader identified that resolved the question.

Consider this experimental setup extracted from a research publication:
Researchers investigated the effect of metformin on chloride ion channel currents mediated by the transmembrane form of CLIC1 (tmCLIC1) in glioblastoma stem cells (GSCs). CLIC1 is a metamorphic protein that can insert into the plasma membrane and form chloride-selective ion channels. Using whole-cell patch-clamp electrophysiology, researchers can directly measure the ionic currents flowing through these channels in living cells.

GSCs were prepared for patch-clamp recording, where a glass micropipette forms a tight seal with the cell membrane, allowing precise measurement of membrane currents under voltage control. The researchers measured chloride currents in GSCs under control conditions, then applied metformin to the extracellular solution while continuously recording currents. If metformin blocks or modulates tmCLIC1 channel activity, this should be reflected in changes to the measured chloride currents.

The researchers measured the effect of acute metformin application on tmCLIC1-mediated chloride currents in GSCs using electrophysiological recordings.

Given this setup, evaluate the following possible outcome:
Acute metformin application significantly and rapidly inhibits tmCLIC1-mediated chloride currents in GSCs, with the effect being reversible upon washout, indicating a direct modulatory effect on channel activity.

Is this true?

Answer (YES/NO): NO